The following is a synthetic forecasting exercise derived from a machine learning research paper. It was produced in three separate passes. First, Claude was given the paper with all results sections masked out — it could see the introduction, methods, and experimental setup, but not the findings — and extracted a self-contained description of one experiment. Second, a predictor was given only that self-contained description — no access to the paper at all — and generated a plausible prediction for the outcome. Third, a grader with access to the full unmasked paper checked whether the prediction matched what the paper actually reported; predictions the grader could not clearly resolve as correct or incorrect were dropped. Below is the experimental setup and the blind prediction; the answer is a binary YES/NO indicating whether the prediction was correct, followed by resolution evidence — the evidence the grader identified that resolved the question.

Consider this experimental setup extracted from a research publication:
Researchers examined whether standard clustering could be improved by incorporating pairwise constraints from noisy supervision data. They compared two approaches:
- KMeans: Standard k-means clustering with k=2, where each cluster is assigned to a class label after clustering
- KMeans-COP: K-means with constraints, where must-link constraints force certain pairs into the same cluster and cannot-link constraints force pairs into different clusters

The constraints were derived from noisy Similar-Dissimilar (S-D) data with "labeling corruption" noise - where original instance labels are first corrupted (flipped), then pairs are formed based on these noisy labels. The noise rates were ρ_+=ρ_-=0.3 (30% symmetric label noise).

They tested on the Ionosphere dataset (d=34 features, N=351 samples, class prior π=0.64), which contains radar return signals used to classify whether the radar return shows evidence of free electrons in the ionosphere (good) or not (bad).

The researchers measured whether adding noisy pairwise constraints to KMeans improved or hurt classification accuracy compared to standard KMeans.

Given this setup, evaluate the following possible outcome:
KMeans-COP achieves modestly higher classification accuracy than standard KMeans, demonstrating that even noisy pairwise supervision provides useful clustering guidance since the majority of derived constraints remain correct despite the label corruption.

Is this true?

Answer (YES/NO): YES